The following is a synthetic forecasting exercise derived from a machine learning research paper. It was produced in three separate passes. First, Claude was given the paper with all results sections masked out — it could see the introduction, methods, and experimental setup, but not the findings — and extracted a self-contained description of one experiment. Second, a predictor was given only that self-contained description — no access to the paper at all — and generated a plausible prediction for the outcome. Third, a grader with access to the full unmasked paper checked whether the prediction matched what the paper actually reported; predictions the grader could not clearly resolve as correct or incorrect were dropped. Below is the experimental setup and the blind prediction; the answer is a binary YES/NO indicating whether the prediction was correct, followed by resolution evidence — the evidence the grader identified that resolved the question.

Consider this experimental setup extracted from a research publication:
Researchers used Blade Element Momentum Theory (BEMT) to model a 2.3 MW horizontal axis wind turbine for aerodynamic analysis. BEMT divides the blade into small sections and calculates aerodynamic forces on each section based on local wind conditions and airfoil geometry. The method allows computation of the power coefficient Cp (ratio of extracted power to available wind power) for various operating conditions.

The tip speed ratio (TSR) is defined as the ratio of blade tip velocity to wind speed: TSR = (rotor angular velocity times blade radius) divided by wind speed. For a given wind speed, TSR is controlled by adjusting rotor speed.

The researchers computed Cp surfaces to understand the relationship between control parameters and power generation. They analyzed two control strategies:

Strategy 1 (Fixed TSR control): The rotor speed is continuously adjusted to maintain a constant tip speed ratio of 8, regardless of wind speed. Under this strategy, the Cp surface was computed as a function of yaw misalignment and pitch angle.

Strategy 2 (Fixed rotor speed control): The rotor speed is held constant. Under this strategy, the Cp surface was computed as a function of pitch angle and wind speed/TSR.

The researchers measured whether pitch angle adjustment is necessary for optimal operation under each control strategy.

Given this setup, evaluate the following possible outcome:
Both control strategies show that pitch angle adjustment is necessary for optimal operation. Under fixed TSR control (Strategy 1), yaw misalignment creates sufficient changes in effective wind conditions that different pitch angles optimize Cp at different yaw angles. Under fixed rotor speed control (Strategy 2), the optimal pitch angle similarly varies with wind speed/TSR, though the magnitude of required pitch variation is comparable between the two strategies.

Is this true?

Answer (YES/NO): NO